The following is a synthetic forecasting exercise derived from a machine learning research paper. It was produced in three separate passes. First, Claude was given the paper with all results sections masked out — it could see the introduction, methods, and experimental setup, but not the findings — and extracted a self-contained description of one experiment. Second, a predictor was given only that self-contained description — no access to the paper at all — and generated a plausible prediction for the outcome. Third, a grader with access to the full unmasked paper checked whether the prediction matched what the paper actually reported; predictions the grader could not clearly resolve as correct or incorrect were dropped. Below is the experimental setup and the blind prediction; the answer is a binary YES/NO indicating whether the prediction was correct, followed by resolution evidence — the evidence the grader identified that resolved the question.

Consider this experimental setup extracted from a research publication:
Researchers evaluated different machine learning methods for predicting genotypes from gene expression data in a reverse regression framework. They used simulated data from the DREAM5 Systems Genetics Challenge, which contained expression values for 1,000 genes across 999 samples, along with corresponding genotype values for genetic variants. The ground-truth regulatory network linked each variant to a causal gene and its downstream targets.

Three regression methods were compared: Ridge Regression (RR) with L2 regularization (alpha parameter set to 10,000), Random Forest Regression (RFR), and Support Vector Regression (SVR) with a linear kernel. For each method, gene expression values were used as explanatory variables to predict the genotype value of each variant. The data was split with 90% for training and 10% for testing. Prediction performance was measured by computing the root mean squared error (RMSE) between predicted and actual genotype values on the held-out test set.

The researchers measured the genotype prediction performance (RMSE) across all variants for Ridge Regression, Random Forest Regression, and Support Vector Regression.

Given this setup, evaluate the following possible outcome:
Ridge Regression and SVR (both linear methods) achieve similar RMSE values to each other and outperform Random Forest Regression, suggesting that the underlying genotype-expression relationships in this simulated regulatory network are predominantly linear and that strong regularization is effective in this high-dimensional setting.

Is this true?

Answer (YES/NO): NO